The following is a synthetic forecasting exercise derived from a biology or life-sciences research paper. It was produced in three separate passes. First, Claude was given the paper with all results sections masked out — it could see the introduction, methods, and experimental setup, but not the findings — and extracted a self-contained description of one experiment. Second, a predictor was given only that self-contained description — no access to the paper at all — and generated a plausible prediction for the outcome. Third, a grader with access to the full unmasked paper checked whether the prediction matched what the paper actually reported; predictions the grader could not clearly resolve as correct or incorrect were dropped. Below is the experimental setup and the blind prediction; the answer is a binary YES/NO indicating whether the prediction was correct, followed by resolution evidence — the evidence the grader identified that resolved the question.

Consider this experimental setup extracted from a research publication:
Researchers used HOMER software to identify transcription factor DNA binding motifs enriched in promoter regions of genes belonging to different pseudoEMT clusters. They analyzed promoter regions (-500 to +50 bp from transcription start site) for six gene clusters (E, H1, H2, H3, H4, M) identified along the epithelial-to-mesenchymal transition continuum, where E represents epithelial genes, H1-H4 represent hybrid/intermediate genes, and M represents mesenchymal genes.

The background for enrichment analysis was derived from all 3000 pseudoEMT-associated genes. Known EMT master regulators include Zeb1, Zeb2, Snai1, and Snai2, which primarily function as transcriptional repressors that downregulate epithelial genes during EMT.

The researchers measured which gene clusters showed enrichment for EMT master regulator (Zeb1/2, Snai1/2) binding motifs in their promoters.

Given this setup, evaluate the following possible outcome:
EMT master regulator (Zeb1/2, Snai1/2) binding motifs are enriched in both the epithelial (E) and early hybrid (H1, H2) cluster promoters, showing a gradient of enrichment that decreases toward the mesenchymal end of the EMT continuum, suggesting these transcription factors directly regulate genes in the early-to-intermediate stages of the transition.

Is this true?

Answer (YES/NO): NO